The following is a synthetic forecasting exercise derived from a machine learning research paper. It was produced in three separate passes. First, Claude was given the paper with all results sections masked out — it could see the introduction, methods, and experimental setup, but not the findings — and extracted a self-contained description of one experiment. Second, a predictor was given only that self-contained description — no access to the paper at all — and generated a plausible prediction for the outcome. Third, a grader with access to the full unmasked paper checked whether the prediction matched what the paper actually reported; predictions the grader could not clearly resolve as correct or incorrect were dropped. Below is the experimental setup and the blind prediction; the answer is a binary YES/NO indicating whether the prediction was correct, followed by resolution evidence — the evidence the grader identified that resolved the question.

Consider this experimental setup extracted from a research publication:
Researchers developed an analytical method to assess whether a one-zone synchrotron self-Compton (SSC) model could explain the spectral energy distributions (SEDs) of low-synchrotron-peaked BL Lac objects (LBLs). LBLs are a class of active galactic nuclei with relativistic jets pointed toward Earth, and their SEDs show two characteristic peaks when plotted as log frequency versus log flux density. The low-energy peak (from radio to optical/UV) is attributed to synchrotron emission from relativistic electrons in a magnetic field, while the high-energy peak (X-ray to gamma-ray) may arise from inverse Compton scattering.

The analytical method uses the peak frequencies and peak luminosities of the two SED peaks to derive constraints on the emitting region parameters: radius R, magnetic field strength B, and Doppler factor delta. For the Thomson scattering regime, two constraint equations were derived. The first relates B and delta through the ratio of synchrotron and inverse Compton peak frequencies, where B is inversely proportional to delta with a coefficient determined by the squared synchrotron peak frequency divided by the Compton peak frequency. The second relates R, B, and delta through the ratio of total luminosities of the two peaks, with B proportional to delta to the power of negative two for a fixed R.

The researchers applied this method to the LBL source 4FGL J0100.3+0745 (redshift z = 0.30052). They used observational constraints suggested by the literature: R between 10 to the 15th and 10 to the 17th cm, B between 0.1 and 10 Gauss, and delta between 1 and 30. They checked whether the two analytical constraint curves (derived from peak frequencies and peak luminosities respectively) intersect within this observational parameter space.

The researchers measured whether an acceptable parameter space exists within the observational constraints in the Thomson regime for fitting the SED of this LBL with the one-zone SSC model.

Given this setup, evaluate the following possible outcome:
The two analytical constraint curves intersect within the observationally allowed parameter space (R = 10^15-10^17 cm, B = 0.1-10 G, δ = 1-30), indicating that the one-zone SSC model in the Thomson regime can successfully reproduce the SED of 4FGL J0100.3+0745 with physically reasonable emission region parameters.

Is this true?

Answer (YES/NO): NO